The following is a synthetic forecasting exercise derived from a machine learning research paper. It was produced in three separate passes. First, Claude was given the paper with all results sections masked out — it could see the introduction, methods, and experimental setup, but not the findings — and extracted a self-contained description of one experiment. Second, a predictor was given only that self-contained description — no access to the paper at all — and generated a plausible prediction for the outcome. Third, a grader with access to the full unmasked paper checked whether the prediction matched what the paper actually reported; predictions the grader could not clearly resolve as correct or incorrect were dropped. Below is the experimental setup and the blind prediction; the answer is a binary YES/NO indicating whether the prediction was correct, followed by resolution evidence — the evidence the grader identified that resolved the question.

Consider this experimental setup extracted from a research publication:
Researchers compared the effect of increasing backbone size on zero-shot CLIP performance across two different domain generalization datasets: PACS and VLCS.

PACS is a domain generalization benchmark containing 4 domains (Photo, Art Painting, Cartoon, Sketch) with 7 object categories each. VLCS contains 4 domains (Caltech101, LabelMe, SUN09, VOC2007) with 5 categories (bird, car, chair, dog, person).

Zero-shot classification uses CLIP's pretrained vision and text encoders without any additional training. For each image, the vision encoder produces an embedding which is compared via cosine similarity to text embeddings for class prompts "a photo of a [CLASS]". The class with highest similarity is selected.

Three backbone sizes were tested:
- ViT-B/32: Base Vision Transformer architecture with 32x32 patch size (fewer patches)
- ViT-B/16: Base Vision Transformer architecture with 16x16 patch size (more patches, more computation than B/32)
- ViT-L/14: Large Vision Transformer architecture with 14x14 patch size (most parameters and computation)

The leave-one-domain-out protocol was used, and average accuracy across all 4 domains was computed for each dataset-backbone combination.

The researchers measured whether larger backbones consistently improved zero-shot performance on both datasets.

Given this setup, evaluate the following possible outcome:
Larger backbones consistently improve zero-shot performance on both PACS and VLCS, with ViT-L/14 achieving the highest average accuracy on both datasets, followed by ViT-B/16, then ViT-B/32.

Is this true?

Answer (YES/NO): NO